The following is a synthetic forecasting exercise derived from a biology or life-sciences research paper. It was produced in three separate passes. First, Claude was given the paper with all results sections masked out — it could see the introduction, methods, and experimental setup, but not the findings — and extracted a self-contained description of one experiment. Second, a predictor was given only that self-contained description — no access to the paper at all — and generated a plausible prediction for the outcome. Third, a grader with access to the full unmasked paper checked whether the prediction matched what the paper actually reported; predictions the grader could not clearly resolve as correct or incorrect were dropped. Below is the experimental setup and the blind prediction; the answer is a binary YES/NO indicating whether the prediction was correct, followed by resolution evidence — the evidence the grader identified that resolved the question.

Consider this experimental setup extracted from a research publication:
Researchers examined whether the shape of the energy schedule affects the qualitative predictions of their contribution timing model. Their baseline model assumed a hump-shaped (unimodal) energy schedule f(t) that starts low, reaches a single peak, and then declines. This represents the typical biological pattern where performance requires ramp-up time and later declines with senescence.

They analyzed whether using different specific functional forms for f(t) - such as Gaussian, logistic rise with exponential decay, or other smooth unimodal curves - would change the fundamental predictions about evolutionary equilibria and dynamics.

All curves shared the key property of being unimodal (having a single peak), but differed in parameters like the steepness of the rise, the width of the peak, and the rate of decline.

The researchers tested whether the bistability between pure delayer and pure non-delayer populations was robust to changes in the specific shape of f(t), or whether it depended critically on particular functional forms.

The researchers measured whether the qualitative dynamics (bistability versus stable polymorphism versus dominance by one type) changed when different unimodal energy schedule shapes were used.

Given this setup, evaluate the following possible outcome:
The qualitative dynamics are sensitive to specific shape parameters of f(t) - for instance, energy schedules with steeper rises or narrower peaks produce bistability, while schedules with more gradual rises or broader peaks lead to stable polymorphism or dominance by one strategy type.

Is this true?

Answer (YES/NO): NO